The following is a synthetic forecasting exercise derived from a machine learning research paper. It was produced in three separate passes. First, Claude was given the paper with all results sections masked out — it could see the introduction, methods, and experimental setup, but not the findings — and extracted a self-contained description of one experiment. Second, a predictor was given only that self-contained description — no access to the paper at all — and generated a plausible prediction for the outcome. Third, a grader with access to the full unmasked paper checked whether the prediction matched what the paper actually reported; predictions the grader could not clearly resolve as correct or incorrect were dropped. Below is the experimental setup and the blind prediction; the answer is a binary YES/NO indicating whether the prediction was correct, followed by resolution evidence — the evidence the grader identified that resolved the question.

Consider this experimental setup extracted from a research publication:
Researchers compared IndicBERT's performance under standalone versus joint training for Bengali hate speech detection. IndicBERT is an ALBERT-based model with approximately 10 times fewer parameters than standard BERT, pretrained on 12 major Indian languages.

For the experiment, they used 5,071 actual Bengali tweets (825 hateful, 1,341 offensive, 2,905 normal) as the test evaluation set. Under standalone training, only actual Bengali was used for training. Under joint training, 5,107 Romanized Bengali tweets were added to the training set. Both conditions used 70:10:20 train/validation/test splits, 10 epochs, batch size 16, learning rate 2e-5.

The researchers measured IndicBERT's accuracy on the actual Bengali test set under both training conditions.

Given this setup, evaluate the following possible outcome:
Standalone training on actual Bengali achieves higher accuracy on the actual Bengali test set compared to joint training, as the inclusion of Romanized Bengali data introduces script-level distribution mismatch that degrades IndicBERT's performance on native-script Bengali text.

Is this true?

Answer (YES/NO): YES